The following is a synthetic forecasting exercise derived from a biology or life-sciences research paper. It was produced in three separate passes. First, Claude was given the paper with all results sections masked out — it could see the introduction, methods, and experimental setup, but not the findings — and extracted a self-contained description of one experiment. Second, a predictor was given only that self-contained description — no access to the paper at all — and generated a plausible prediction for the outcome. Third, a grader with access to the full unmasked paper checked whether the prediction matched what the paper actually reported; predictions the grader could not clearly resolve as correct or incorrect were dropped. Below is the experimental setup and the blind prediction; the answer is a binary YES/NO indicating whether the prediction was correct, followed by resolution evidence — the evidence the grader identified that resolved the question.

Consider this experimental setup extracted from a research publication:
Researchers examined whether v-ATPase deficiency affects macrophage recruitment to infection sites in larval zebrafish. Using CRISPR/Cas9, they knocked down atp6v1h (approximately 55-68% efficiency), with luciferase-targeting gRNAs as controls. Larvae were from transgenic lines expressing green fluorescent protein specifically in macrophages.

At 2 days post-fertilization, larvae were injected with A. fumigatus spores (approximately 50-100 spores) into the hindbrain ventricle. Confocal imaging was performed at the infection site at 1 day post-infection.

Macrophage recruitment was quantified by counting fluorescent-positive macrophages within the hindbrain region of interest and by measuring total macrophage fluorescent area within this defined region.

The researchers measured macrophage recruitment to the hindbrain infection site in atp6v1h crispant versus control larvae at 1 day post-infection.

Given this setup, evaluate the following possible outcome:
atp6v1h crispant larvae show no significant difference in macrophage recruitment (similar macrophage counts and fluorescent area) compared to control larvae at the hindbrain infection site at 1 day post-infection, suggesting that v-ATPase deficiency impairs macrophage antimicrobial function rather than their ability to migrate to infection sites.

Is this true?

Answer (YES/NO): NO